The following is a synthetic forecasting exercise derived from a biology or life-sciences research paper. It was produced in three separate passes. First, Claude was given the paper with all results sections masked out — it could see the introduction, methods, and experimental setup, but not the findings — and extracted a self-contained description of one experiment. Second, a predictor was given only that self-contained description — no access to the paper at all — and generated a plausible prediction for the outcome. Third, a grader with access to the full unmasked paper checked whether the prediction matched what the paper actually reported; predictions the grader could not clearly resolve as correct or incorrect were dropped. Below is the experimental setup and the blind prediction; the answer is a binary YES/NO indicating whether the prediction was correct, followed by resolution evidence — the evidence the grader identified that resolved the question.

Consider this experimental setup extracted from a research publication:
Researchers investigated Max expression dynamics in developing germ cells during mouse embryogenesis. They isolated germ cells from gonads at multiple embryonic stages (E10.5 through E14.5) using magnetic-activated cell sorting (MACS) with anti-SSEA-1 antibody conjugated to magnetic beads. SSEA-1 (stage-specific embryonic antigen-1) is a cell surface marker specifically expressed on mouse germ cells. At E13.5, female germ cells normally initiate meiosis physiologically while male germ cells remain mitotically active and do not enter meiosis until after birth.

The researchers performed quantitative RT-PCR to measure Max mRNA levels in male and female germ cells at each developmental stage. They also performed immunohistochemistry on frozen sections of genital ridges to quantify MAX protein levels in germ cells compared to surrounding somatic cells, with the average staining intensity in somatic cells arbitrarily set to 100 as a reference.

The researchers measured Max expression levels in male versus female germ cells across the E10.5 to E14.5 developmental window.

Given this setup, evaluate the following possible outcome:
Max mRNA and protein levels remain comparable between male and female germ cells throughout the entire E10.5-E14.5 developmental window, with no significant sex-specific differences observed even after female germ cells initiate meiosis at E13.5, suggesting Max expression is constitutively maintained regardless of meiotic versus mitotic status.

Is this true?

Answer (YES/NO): NO